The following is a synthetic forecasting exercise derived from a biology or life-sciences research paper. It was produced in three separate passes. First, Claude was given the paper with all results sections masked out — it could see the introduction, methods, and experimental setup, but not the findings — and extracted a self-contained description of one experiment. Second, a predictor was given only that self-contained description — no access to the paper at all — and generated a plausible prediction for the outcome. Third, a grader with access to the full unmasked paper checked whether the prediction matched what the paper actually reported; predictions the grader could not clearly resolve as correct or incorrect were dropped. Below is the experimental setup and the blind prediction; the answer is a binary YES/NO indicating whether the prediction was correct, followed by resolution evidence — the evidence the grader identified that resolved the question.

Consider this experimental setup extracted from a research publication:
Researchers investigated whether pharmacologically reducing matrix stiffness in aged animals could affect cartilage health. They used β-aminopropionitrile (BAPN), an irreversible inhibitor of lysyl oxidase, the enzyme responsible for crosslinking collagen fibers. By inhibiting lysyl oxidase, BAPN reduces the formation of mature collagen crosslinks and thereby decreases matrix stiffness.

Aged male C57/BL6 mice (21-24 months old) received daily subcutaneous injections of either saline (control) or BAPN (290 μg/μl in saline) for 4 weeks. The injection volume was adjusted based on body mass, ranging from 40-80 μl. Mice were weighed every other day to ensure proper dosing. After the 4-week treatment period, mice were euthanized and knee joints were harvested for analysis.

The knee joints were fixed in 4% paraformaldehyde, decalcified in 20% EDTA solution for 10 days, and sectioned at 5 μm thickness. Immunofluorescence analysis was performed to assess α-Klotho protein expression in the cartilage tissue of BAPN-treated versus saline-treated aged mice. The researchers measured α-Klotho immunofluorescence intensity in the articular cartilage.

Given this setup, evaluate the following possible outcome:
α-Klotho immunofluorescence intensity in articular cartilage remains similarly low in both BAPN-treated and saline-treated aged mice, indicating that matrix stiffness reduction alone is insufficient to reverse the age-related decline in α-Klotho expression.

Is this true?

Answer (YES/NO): NO